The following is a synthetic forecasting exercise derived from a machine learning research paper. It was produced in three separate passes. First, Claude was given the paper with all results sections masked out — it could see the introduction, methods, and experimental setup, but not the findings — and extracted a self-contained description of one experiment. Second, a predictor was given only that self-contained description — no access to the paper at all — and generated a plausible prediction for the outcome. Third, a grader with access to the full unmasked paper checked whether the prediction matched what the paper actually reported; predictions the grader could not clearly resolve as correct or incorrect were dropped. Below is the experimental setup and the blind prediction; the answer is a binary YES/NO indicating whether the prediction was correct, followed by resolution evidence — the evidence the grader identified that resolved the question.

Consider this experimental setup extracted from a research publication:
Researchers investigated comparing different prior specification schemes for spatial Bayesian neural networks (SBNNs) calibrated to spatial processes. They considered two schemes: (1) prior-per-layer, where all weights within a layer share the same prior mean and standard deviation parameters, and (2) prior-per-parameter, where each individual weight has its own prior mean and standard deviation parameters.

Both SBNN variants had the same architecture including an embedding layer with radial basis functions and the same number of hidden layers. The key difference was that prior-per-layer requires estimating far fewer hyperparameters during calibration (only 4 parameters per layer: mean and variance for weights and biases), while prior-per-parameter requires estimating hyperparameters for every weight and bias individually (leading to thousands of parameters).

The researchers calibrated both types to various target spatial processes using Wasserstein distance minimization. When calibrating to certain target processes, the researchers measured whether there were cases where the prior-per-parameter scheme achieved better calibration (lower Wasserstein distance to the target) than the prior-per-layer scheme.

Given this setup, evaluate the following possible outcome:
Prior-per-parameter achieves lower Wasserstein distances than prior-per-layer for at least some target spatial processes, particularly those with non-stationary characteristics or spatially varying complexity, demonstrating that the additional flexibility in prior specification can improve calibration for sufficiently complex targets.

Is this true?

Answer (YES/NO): YES